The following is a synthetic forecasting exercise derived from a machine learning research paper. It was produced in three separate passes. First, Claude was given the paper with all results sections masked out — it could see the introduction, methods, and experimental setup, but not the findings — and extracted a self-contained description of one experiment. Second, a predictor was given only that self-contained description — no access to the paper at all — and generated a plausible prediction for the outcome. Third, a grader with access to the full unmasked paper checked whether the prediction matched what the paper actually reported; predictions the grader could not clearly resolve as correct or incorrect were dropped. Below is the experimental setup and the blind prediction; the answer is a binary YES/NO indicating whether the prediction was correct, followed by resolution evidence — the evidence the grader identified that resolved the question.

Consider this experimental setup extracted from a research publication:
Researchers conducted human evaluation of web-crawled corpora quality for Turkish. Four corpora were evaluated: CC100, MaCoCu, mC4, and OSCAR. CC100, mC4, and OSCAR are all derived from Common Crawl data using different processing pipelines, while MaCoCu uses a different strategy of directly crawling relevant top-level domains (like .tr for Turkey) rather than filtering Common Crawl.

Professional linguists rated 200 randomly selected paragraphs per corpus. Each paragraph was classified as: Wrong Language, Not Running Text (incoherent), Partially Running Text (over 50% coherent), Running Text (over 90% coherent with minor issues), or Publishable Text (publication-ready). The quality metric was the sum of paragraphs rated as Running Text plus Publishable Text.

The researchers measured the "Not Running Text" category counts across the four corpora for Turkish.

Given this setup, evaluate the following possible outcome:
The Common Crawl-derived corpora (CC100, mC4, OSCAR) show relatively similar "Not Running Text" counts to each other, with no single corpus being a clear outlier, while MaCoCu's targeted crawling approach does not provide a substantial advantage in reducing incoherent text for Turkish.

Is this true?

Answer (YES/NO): NO